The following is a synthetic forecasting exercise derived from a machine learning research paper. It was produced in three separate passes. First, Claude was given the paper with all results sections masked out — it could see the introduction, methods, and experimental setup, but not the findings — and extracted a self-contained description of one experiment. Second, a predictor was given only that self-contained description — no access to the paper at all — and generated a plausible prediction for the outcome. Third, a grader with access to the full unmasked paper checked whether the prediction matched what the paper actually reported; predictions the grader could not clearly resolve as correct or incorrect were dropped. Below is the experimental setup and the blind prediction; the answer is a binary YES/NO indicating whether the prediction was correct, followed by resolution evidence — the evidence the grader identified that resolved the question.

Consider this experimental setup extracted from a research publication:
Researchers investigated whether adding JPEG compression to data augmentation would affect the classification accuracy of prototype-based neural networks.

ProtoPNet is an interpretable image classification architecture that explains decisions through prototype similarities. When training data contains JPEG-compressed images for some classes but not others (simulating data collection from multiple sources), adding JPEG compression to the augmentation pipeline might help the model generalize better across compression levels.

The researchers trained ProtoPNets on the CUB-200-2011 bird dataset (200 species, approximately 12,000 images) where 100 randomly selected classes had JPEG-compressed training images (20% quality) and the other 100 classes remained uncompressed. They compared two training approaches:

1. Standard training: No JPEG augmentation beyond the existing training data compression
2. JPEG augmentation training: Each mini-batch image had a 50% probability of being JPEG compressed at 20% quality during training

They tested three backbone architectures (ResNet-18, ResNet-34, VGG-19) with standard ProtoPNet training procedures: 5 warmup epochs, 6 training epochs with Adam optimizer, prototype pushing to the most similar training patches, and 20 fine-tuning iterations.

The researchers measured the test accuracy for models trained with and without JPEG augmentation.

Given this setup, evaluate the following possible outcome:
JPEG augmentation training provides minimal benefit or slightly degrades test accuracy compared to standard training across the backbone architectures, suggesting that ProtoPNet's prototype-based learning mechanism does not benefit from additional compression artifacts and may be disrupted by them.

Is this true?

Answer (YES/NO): NO